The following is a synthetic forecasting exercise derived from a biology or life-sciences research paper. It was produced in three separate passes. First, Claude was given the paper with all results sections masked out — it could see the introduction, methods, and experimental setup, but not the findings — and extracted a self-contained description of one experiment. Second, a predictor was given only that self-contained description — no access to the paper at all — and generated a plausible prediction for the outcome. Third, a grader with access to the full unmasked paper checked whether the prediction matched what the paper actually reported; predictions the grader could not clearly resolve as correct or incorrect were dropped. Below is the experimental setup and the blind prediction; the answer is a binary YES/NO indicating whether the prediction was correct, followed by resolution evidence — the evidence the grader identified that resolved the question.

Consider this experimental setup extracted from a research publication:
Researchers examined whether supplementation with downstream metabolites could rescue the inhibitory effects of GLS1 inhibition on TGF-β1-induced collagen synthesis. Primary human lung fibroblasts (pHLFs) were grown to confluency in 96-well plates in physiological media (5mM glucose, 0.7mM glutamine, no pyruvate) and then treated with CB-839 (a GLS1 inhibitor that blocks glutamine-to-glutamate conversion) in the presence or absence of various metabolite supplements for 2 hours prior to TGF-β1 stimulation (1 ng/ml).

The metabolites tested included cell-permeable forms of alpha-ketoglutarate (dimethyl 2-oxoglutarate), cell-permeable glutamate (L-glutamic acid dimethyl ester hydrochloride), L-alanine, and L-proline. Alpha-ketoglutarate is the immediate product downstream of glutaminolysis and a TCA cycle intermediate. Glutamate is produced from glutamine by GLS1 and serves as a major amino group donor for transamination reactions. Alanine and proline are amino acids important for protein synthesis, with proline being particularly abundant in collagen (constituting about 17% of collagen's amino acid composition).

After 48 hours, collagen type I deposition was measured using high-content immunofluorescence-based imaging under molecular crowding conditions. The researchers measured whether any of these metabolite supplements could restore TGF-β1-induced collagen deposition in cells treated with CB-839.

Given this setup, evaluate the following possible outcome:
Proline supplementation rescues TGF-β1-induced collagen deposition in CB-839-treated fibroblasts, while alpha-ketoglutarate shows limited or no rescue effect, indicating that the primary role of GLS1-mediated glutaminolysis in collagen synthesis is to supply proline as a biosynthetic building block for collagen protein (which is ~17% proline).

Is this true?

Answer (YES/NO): NO